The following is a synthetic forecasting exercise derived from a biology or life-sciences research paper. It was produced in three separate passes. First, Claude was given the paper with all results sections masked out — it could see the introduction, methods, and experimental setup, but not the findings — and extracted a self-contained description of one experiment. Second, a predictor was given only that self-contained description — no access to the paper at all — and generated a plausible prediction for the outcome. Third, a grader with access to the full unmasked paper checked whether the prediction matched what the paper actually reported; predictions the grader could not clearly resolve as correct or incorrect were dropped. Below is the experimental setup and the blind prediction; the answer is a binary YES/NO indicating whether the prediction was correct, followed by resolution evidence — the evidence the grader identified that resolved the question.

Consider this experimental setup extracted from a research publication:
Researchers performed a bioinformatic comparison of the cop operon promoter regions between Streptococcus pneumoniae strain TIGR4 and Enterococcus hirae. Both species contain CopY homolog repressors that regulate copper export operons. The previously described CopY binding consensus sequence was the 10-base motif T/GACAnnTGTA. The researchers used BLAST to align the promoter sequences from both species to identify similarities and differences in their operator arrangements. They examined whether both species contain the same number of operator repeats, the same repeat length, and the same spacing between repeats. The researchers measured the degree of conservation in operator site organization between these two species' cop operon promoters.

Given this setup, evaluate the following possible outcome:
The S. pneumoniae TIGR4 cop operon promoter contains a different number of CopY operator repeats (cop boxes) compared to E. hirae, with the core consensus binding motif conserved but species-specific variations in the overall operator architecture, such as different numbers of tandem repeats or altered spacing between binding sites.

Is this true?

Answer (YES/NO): NO